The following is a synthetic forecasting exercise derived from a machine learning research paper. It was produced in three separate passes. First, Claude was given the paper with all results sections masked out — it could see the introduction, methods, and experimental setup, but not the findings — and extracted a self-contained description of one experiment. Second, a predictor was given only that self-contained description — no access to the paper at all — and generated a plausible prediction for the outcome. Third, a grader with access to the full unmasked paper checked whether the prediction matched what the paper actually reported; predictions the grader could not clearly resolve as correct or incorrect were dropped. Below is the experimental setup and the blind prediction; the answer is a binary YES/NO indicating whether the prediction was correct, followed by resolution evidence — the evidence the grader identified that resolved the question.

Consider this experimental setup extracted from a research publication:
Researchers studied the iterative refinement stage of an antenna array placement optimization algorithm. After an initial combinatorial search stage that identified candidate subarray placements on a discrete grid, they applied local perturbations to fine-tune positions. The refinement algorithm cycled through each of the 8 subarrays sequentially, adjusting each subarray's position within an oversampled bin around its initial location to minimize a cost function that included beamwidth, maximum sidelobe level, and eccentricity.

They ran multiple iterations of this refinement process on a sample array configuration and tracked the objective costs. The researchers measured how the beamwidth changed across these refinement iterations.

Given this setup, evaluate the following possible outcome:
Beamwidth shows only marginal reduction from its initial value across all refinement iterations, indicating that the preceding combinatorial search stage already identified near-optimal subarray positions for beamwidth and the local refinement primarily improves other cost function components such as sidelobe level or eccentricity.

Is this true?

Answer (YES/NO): NO